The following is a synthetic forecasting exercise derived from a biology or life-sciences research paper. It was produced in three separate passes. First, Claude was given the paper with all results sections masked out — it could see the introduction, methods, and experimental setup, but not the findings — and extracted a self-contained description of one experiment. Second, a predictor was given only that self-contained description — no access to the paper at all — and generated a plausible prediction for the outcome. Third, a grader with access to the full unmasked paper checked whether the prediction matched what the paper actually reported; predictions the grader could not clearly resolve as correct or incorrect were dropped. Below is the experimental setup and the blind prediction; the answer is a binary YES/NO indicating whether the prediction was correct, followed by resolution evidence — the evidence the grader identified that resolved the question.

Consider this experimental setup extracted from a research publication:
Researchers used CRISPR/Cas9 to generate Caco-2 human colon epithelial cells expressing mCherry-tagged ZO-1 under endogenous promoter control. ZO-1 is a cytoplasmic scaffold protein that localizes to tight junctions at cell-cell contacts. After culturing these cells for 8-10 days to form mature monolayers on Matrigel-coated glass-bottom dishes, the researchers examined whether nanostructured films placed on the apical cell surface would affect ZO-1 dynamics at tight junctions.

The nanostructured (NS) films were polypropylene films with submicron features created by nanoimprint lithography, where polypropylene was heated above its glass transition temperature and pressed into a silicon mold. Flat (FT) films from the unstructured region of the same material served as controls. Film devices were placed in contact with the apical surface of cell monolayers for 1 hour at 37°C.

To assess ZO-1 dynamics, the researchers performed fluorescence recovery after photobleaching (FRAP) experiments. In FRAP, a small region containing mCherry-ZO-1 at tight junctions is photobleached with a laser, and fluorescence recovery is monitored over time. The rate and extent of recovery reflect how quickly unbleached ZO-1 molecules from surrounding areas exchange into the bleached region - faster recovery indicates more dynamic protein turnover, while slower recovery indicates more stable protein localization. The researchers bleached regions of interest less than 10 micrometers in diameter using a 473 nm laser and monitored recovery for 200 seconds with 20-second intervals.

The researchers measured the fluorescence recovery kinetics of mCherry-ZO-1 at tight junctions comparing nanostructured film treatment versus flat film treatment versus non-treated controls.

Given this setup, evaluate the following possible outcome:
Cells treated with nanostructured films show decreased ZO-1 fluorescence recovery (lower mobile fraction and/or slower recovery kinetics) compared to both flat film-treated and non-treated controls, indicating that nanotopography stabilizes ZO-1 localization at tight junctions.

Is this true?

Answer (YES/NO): NO